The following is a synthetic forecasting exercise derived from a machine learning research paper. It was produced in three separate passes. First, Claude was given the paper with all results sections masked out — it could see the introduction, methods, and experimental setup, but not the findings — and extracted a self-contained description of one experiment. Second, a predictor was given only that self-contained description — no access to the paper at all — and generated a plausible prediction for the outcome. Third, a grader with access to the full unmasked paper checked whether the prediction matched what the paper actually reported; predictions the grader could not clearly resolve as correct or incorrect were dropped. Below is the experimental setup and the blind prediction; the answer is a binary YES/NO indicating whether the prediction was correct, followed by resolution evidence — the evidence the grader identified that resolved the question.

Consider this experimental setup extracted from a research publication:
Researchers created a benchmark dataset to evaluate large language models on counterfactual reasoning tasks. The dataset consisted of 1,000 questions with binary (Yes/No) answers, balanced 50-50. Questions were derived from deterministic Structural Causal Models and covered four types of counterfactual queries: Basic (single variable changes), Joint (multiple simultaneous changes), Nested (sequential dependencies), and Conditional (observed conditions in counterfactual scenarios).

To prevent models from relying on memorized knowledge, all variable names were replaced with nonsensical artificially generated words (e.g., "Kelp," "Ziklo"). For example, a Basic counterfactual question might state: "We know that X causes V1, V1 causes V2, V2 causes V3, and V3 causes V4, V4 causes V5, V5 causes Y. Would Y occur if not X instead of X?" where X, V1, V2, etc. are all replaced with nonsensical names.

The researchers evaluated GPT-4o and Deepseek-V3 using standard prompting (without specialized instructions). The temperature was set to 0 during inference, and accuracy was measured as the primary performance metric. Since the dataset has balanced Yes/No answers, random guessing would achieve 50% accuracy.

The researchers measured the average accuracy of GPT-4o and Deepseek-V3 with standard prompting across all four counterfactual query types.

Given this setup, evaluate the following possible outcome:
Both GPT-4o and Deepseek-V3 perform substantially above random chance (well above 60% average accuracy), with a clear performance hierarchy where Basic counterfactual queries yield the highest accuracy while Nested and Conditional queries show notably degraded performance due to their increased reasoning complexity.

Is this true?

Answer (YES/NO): NO